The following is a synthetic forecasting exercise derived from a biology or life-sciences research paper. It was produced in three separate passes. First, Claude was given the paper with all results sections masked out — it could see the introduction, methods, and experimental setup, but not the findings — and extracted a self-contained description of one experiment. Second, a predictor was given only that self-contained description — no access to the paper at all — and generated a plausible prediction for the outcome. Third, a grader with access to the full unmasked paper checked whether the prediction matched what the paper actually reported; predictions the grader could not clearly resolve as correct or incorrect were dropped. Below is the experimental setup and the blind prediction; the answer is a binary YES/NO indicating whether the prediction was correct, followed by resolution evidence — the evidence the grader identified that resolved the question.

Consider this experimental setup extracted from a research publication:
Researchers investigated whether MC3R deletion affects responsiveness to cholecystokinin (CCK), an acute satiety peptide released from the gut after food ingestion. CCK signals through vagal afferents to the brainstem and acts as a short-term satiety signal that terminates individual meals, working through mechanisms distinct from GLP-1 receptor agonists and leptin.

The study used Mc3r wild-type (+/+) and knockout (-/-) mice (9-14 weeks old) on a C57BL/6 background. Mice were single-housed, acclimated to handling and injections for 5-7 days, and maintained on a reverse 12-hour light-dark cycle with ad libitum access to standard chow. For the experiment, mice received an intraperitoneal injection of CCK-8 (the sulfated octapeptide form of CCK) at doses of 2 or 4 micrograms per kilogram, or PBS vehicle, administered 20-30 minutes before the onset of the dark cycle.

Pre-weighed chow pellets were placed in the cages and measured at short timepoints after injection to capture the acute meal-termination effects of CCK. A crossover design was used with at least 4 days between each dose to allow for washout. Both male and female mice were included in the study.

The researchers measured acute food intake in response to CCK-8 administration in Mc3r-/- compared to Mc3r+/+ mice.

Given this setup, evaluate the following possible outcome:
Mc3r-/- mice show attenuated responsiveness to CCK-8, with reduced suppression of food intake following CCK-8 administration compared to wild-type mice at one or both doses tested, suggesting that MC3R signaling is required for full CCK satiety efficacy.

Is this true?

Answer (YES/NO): NO